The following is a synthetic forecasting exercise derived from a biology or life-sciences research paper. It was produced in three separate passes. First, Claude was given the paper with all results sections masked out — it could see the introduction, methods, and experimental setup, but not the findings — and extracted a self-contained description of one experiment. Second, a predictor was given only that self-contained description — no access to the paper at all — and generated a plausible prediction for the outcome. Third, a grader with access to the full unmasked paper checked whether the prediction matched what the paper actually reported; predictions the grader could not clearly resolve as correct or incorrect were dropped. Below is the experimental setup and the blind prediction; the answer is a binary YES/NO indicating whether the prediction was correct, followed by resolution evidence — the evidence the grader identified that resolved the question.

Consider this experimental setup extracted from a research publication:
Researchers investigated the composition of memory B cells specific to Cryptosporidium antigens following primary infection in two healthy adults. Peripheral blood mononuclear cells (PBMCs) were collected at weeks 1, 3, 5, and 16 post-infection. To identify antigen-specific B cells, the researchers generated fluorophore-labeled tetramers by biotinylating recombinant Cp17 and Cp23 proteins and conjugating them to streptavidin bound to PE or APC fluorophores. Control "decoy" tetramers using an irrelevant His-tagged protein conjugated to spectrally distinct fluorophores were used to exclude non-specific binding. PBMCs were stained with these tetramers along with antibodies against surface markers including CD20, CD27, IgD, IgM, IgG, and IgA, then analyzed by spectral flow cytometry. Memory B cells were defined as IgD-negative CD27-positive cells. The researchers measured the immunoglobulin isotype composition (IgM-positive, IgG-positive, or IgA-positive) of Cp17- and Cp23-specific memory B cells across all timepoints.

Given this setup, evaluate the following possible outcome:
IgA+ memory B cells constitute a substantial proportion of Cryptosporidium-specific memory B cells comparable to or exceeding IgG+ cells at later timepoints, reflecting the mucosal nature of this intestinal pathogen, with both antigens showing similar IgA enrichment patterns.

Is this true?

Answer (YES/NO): NO